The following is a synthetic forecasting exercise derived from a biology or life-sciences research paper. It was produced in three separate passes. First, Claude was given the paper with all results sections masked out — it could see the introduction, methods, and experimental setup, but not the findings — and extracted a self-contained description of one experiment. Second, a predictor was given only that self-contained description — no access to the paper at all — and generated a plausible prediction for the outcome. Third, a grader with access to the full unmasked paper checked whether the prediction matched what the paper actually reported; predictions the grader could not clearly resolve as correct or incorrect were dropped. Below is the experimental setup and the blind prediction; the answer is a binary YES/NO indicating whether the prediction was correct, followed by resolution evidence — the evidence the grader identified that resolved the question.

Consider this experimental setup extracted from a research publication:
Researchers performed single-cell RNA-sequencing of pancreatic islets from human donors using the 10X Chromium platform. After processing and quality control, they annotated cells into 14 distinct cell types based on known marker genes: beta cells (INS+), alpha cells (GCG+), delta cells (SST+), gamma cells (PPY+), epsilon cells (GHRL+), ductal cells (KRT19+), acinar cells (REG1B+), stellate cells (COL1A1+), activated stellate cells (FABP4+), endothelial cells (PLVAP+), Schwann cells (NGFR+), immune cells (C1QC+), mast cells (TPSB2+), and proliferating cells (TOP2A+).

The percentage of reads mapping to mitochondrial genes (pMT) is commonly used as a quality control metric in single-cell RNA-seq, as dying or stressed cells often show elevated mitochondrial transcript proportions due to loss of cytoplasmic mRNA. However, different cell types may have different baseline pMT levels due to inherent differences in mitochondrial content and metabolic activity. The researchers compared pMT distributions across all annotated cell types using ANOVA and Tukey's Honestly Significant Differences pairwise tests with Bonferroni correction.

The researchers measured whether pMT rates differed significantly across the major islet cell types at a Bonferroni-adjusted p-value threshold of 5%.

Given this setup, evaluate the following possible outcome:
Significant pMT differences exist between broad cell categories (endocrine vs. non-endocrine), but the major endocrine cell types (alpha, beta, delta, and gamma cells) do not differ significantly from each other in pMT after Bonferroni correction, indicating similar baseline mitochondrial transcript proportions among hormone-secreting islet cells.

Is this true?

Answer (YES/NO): NO